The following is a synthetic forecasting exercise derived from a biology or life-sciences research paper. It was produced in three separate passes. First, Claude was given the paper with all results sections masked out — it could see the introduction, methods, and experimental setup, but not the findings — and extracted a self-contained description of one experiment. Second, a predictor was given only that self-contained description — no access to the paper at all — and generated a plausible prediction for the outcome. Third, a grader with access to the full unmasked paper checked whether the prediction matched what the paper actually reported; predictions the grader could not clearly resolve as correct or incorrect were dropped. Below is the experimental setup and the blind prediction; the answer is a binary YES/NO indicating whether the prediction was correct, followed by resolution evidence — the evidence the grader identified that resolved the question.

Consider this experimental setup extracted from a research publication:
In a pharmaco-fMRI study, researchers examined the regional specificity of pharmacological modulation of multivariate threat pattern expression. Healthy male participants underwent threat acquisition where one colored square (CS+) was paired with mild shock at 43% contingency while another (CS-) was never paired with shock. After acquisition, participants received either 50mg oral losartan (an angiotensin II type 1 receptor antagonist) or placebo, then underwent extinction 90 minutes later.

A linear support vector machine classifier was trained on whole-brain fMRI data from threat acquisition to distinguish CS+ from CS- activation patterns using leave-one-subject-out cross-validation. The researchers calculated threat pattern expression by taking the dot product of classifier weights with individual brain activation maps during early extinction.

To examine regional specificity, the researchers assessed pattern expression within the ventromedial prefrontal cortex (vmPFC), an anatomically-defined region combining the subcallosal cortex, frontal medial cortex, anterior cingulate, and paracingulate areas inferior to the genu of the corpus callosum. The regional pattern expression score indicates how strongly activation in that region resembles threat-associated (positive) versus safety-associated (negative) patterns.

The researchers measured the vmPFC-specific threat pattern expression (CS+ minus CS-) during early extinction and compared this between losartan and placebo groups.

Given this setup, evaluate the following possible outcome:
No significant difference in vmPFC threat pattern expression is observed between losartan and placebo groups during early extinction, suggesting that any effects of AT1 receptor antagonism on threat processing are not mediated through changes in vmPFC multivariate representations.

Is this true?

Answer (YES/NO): NO